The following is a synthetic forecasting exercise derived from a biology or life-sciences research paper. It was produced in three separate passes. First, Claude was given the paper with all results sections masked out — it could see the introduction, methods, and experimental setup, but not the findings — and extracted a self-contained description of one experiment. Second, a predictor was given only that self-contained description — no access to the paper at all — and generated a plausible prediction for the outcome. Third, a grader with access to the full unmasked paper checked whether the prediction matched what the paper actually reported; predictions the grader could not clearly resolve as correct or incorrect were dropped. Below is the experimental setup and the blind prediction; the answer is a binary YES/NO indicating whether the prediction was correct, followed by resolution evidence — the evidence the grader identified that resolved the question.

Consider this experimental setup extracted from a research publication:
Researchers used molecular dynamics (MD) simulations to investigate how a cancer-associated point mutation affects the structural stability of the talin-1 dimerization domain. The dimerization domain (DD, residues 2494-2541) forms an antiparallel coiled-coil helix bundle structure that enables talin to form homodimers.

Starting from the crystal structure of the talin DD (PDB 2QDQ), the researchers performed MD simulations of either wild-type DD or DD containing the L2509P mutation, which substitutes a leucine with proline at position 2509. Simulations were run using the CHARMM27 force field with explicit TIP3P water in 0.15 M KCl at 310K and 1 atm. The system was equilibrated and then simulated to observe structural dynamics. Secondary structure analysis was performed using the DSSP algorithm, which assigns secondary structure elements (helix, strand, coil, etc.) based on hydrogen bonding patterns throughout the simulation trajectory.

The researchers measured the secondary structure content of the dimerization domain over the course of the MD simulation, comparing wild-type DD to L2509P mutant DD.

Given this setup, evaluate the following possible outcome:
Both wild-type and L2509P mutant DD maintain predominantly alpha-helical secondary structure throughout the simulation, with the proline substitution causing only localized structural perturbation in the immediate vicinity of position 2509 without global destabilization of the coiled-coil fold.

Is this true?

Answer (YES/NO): NO